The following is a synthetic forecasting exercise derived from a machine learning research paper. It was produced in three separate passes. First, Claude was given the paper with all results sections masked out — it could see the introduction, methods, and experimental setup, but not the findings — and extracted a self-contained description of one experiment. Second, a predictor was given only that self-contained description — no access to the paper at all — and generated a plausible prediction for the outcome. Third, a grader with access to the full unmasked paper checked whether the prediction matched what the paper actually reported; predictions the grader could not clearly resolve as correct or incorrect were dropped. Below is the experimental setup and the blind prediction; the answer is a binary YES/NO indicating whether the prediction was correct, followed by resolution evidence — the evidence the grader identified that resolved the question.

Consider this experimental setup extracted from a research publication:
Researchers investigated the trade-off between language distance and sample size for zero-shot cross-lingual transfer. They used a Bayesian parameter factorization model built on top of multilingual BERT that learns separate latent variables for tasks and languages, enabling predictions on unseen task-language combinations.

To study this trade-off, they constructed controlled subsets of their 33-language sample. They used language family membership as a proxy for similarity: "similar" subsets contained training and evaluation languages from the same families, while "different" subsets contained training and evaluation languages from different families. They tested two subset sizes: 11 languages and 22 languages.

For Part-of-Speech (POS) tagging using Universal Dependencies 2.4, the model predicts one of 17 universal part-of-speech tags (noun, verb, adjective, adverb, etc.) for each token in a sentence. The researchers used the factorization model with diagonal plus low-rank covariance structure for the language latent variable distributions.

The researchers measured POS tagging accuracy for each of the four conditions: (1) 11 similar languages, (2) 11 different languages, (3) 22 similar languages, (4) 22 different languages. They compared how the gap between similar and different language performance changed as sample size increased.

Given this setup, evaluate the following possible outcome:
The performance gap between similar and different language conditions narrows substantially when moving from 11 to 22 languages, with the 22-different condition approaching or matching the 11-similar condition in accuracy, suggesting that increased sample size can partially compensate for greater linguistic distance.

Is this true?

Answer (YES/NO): NO